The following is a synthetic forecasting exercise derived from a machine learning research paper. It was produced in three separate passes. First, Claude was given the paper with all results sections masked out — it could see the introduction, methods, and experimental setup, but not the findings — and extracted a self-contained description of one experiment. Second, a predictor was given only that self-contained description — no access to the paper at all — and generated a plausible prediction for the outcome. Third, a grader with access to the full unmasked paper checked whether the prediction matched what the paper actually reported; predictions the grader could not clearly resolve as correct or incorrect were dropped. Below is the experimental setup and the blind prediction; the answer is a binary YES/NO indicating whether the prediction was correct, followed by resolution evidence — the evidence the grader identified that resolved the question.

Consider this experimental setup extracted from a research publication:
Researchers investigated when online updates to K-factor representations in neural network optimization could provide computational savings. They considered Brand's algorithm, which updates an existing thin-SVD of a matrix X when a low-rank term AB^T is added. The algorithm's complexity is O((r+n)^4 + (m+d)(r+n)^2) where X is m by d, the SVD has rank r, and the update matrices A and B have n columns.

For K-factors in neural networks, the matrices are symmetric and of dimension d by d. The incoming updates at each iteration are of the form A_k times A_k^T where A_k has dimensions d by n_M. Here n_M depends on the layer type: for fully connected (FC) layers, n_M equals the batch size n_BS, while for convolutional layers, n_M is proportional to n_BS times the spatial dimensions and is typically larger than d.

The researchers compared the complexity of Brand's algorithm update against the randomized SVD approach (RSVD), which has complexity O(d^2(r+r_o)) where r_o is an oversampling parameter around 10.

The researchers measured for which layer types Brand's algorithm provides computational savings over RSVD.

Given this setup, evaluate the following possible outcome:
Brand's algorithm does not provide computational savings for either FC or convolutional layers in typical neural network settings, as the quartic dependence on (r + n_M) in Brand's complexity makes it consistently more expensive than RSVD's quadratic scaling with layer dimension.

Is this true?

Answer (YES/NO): NO